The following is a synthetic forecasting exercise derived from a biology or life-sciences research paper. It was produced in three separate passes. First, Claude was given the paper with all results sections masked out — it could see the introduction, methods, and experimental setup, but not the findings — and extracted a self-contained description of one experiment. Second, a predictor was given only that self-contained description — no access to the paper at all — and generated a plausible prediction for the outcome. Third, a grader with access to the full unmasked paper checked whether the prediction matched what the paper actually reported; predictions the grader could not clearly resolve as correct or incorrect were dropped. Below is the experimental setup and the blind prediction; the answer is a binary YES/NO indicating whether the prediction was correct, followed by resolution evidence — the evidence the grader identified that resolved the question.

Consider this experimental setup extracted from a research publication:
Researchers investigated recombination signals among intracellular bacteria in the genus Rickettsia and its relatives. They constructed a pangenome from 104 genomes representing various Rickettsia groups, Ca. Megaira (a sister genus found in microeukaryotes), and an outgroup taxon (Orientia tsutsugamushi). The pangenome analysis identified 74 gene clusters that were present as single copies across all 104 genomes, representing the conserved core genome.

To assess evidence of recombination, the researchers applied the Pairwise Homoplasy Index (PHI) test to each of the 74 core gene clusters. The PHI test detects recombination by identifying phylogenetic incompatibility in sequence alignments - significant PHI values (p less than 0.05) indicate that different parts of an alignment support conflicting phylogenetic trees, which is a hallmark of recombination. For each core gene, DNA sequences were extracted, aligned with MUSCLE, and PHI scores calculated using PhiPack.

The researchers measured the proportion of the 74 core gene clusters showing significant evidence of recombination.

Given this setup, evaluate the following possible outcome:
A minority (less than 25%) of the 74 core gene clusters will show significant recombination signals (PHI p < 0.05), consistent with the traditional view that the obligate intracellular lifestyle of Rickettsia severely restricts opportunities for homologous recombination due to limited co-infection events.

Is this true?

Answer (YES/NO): YES